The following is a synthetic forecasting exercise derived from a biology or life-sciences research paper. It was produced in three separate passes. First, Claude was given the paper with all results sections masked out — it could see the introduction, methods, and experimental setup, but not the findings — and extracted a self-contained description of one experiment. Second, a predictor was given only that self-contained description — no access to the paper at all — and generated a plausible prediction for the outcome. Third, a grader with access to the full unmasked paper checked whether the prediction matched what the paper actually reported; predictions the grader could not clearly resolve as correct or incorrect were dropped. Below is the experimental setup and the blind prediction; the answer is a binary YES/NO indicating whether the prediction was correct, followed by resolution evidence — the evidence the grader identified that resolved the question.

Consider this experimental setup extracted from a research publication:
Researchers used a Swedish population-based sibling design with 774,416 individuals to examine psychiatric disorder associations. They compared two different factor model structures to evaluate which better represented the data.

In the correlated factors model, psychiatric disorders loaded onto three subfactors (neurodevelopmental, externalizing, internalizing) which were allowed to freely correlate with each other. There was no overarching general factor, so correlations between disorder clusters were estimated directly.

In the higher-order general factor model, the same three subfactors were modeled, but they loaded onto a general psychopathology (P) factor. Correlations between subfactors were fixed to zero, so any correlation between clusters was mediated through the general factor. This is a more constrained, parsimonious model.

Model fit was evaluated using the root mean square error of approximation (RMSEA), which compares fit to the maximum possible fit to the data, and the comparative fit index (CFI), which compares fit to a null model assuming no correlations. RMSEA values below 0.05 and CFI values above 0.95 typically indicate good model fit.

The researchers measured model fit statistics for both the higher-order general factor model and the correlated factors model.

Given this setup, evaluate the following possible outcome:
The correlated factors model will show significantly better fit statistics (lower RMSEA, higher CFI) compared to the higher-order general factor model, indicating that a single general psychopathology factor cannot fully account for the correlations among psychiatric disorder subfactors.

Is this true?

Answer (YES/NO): NO